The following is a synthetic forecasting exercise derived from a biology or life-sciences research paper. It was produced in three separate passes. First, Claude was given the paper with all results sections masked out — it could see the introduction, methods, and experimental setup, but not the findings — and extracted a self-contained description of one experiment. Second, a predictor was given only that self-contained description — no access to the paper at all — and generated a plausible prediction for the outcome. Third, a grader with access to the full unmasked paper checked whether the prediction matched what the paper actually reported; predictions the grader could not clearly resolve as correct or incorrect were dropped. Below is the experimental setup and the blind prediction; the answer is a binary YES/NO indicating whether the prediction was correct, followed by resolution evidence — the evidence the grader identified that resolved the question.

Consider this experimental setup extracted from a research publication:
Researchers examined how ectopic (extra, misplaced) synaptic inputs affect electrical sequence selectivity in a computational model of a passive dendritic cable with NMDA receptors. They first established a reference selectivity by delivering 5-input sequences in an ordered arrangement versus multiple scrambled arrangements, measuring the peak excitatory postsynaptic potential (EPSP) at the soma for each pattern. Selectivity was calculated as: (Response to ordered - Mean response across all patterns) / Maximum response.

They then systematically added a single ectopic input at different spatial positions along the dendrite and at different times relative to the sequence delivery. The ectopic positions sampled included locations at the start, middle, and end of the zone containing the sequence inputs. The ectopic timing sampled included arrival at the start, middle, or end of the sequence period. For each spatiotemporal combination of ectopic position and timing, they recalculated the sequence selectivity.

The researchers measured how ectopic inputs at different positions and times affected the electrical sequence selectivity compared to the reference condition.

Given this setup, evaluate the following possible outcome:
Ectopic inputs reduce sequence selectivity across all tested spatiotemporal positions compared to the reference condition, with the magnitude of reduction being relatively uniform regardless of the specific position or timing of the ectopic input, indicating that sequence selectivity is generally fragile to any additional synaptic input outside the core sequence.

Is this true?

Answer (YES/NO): NO